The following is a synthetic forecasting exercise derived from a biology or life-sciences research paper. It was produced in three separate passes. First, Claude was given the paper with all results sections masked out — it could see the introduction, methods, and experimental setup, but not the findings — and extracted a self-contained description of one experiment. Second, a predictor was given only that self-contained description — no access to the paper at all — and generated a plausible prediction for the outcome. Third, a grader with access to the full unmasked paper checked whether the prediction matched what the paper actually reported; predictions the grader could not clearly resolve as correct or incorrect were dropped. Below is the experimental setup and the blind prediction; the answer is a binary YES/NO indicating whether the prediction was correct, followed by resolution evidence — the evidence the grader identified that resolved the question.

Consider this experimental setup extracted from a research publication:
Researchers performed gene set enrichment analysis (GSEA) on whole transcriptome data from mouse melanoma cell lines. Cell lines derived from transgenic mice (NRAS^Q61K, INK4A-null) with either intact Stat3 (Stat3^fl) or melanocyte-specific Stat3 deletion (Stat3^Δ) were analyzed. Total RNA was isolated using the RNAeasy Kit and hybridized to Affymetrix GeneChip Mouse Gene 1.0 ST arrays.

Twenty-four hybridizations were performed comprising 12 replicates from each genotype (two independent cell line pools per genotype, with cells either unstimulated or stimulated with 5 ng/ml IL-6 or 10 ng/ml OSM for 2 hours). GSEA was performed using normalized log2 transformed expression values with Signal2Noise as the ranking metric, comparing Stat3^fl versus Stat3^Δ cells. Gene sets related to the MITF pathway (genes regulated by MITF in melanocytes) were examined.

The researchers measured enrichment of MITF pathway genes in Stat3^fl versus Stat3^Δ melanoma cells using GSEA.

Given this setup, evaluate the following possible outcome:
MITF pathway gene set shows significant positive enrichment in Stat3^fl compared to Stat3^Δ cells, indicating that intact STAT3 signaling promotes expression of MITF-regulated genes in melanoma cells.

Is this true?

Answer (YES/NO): NO